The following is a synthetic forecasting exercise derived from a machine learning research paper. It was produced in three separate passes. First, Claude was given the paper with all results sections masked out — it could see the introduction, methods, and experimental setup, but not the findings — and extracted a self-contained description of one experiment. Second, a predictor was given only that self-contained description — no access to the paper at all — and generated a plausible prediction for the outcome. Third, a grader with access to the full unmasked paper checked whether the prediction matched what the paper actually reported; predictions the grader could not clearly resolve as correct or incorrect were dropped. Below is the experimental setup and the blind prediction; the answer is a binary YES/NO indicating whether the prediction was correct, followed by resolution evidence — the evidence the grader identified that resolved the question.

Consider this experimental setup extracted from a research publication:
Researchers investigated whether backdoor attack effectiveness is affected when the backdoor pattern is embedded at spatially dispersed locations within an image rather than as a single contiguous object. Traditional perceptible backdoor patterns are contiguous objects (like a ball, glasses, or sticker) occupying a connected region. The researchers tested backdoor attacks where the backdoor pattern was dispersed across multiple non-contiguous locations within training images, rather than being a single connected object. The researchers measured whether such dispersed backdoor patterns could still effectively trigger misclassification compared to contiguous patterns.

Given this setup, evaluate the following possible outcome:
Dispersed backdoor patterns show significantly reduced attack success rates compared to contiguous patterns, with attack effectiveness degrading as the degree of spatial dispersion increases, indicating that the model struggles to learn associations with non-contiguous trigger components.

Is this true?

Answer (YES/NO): NO